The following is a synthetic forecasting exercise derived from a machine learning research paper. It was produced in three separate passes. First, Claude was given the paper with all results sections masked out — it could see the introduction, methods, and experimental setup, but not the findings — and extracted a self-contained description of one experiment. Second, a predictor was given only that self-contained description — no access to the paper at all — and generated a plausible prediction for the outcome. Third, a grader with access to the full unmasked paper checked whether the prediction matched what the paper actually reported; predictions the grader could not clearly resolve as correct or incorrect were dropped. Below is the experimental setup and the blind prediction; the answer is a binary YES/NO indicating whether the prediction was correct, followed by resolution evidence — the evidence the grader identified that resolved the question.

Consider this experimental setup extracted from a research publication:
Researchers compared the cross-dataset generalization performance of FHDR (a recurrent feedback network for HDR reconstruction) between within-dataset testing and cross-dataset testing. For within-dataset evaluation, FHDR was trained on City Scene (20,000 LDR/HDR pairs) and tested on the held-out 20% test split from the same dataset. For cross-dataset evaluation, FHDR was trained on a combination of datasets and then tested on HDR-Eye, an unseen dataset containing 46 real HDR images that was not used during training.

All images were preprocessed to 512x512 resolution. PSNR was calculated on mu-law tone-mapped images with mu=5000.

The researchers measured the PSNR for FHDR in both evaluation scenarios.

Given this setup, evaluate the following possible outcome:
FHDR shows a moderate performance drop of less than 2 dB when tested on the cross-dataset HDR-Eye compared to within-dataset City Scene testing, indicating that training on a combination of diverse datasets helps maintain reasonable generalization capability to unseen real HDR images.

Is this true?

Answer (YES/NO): NO